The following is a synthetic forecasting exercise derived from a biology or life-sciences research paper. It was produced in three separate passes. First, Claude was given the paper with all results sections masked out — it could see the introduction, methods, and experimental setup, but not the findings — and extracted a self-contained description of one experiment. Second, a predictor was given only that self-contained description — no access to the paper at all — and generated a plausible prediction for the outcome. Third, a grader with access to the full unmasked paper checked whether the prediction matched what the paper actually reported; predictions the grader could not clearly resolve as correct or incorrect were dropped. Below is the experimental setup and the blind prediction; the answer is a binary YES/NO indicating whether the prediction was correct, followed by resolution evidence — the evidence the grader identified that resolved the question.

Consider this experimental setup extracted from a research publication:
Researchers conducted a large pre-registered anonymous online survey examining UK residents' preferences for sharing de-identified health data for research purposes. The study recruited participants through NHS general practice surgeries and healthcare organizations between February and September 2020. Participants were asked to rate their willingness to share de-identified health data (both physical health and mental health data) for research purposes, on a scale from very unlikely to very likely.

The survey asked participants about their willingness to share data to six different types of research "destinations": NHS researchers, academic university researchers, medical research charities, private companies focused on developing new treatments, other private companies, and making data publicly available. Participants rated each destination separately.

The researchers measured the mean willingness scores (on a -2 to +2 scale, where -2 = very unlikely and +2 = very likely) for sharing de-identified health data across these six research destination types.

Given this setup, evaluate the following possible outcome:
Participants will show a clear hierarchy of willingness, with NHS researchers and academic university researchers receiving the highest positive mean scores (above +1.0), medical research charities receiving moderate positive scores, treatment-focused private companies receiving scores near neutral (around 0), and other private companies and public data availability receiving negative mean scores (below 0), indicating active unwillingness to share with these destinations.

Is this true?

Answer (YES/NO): NO